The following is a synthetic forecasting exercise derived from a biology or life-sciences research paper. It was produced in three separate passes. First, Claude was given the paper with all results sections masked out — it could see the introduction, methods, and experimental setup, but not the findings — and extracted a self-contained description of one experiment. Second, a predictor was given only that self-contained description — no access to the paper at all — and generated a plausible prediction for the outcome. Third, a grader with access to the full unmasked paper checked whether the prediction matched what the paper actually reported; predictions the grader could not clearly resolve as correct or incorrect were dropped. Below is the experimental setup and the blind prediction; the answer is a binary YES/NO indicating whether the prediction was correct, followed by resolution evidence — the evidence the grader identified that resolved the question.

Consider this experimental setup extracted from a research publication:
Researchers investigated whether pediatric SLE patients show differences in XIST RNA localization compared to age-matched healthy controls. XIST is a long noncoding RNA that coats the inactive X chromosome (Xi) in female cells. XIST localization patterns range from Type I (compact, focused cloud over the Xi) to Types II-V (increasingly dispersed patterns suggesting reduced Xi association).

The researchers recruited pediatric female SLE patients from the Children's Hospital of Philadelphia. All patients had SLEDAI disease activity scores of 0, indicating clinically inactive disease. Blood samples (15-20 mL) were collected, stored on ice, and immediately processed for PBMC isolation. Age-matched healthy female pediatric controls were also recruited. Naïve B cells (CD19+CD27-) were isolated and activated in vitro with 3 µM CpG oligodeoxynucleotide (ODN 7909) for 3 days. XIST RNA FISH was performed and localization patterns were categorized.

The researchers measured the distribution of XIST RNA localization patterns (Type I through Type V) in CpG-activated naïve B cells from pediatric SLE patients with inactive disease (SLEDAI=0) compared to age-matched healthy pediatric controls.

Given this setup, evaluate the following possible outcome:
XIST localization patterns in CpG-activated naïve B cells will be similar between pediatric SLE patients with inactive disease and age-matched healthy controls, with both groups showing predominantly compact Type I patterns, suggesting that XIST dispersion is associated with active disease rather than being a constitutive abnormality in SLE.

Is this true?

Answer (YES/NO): NO